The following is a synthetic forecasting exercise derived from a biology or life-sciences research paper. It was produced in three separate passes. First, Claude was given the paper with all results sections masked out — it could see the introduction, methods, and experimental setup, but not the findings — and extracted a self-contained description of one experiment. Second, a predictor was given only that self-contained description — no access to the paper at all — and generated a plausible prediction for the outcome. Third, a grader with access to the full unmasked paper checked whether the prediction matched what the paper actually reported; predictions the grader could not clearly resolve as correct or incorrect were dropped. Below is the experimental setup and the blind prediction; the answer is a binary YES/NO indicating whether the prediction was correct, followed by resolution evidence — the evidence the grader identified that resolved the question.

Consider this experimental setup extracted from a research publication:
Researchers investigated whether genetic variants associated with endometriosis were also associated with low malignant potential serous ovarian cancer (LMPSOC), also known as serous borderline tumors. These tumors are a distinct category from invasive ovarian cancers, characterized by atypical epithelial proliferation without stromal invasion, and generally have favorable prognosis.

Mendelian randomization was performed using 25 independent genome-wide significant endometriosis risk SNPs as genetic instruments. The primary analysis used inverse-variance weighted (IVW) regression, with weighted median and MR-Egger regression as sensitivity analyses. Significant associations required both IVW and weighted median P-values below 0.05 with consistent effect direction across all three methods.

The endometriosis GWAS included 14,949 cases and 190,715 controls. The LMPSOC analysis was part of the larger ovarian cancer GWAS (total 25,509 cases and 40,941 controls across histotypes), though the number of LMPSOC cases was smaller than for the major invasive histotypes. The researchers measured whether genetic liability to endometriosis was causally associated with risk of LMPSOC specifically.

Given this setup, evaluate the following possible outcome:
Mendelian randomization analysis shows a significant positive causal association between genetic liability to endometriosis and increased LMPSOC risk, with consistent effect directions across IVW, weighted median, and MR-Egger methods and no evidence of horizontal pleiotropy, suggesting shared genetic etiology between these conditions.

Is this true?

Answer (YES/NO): YES